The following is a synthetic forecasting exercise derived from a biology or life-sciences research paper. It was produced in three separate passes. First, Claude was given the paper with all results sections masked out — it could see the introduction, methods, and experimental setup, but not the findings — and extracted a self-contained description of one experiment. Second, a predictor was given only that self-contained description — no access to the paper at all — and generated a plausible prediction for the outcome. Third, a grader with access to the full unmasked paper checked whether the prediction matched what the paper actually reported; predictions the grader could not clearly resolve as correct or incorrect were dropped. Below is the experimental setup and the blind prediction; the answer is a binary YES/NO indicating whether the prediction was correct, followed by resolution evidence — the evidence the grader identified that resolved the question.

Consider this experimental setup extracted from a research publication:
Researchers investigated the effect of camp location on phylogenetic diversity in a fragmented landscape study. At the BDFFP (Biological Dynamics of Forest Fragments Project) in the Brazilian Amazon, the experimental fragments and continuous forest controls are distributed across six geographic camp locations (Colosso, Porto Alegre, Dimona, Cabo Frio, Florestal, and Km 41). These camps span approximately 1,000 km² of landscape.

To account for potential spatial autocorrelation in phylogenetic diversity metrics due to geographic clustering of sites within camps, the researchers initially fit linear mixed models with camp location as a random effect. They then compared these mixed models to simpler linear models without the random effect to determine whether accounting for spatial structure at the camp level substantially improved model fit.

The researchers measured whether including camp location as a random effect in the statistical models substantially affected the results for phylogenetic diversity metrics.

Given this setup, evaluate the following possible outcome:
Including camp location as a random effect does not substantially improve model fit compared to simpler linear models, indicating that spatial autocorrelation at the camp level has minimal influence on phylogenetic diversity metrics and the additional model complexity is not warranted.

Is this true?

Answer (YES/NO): YES